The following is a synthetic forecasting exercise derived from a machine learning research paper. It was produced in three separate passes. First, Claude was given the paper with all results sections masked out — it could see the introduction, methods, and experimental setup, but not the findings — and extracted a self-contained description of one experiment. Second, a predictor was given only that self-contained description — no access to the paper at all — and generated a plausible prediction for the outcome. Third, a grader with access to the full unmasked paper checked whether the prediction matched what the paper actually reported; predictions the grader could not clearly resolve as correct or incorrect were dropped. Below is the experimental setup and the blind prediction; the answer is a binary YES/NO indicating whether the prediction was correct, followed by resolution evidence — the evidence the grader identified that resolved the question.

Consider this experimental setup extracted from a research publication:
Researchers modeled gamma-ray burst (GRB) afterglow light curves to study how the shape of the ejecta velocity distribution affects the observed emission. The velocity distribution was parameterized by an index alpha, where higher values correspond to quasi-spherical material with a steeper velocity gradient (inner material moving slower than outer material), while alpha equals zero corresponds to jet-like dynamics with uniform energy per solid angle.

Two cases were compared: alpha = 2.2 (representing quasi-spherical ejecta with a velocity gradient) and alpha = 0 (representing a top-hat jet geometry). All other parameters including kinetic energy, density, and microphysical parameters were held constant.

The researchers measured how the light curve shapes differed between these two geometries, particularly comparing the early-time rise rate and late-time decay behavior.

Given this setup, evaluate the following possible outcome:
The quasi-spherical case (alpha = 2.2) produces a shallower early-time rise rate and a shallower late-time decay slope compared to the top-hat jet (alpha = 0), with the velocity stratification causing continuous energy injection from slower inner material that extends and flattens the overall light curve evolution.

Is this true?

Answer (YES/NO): YES